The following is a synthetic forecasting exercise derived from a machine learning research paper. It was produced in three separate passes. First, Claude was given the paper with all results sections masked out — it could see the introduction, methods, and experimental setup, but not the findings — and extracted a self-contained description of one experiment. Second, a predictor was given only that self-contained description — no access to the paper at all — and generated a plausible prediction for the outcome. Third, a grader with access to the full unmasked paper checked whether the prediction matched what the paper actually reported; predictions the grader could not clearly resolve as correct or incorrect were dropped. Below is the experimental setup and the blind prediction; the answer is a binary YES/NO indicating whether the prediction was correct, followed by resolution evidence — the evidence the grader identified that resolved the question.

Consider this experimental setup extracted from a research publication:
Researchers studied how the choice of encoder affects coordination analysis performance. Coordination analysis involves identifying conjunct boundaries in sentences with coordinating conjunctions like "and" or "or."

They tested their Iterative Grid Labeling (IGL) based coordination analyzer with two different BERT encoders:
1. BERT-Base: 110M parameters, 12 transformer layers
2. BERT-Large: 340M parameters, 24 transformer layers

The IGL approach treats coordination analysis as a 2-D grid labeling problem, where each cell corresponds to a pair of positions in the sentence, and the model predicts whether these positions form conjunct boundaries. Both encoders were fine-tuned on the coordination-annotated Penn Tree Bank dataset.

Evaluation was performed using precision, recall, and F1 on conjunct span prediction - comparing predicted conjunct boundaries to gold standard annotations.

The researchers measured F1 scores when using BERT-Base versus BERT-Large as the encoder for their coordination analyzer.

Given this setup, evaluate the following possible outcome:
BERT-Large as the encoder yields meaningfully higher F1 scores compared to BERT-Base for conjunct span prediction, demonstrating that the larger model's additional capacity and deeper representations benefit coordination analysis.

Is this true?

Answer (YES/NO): YES